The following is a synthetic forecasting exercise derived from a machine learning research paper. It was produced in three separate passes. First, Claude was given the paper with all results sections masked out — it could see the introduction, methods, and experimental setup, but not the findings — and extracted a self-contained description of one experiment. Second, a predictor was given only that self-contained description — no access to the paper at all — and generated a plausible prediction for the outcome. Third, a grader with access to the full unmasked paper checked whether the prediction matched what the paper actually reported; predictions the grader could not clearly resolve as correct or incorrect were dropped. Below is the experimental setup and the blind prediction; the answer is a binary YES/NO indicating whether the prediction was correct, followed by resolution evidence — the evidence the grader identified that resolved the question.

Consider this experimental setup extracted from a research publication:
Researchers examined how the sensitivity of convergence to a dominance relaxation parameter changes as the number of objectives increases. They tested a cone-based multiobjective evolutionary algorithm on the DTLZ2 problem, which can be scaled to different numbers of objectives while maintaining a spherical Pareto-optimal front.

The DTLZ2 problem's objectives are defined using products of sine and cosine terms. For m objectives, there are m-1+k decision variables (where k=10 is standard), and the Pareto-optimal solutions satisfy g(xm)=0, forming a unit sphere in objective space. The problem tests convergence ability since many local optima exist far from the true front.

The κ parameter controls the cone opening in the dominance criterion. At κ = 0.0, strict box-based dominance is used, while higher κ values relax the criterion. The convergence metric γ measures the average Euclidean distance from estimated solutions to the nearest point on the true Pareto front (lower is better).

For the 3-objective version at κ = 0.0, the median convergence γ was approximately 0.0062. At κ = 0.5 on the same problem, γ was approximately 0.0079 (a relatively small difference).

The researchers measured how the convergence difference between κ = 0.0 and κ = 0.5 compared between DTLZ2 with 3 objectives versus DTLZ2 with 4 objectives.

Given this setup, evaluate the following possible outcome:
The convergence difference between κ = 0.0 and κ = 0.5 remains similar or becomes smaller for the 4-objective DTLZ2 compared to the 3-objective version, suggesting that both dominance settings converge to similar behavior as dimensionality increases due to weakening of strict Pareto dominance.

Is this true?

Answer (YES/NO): NO